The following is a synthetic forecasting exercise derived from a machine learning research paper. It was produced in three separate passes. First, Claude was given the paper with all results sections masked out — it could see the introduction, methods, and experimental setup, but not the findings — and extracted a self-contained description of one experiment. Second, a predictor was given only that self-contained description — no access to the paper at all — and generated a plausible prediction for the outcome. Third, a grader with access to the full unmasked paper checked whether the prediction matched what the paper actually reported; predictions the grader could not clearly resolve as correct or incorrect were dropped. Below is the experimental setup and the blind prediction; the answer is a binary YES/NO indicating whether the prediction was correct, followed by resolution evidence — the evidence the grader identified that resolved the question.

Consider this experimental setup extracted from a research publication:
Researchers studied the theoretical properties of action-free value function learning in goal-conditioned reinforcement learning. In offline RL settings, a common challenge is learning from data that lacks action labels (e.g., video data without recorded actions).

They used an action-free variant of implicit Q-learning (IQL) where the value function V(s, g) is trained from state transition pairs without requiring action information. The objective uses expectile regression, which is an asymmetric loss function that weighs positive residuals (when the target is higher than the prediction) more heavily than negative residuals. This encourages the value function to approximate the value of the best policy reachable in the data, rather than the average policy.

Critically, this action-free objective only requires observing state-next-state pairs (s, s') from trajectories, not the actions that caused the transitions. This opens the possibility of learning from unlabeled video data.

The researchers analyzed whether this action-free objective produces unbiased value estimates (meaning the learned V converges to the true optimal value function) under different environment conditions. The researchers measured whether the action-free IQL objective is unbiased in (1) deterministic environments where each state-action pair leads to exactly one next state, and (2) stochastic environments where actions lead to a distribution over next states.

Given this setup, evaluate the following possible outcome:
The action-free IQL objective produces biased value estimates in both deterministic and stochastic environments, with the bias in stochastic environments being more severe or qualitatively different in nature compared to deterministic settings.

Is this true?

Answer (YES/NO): NO